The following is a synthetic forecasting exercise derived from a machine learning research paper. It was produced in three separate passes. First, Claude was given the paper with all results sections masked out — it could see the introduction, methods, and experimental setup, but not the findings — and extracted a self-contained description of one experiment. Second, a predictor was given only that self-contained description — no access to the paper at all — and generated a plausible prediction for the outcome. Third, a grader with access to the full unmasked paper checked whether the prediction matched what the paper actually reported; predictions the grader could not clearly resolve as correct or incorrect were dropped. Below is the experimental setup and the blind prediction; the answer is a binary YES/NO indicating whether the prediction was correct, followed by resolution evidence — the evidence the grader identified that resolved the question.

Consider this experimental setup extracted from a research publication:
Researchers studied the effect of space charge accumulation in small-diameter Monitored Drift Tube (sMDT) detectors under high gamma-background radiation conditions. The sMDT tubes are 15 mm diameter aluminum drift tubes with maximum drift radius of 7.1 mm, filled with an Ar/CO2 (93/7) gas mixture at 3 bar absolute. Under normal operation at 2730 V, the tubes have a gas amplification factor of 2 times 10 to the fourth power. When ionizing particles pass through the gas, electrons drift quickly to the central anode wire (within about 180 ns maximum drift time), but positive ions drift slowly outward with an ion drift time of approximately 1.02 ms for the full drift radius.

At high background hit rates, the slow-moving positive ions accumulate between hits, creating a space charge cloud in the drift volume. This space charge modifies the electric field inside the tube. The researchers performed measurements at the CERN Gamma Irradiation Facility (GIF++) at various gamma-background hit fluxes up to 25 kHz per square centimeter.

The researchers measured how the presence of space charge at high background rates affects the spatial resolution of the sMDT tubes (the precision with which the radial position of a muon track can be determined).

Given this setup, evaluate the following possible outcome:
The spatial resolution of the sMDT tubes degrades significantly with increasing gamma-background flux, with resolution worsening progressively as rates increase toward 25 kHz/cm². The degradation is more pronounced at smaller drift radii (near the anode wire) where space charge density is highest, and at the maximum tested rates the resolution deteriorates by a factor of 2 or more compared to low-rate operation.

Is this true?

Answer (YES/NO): NO